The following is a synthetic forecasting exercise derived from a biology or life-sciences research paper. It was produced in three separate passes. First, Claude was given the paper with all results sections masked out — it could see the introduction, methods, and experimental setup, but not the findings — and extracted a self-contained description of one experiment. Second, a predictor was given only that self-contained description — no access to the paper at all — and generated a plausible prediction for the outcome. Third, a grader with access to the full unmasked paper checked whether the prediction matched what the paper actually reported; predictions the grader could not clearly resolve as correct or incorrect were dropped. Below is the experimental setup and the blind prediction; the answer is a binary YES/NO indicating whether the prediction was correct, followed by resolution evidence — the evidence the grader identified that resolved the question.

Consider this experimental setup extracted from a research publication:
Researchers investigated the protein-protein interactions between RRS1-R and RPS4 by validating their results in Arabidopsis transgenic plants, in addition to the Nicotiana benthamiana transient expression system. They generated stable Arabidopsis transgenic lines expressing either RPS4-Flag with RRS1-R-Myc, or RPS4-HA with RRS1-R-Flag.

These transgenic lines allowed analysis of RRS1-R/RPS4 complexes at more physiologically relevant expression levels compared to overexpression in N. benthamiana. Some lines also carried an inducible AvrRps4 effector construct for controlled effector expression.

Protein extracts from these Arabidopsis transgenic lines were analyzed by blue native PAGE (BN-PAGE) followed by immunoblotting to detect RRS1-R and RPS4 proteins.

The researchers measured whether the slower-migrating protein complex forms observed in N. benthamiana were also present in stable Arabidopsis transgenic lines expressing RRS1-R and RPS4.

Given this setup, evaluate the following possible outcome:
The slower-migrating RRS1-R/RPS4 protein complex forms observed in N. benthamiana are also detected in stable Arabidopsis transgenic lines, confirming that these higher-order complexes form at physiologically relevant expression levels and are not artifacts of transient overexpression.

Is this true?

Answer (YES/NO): YES